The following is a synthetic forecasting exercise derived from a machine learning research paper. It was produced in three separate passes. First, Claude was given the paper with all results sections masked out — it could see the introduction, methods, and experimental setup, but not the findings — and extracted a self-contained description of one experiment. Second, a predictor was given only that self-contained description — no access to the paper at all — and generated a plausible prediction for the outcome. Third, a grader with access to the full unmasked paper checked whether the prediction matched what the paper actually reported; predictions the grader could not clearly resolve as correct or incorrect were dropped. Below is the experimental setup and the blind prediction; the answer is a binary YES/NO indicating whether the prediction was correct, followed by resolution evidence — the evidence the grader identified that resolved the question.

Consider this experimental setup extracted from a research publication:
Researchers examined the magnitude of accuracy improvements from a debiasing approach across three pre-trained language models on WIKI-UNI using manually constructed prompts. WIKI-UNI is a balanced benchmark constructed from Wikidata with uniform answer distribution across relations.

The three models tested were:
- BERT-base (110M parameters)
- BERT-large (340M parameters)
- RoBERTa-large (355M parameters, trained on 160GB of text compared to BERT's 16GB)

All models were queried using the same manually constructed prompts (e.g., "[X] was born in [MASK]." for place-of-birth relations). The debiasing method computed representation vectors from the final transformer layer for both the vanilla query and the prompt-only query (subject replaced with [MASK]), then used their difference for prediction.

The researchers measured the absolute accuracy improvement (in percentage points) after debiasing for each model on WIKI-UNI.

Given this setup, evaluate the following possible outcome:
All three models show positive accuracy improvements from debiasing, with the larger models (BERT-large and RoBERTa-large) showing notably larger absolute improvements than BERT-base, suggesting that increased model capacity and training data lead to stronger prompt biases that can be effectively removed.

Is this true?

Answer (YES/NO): NO